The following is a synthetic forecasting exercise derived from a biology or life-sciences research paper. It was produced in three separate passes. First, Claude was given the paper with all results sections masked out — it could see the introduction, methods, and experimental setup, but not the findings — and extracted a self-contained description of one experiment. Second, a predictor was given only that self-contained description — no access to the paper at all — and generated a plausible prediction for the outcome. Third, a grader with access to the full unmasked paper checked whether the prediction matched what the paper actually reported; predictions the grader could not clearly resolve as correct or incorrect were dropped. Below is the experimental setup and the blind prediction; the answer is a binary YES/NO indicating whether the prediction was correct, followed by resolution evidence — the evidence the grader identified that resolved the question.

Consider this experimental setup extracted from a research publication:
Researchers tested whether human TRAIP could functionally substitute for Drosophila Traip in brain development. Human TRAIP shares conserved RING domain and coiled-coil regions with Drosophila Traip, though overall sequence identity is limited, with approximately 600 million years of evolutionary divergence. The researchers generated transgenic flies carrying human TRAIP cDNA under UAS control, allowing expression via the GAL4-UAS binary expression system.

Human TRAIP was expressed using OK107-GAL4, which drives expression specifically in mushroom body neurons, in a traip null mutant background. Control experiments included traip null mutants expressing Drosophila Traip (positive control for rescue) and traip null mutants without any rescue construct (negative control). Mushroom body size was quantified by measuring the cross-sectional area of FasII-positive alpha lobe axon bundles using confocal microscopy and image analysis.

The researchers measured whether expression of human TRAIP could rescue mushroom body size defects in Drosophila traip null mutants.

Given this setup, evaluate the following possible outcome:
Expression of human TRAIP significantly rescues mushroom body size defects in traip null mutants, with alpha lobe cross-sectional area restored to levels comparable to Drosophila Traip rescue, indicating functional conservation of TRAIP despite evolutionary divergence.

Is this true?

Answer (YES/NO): NO